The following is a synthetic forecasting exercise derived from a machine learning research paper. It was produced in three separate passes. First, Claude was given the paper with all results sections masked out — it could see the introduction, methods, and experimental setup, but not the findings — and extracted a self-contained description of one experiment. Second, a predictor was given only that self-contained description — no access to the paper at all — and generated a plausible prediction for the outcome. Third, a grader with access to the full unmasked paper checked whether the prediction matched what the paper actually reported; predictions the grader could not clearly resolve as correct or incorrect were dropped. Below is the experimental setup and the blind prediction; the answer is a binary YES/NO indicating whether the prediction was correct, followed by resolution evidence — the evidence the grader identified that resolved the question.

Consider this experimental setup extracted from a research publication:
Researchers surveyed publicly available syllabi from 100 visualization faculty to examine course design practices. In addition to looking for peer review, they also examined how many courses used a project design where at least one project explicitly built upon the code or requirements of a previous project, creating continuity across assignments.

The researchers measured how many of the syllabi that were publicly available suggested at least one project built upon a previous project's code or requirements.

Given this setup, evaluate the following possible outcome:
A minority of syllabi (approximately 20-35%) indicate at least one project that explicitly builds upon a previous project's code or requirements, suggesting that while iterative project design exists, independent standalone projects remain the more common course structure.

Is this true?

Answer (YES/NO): YES